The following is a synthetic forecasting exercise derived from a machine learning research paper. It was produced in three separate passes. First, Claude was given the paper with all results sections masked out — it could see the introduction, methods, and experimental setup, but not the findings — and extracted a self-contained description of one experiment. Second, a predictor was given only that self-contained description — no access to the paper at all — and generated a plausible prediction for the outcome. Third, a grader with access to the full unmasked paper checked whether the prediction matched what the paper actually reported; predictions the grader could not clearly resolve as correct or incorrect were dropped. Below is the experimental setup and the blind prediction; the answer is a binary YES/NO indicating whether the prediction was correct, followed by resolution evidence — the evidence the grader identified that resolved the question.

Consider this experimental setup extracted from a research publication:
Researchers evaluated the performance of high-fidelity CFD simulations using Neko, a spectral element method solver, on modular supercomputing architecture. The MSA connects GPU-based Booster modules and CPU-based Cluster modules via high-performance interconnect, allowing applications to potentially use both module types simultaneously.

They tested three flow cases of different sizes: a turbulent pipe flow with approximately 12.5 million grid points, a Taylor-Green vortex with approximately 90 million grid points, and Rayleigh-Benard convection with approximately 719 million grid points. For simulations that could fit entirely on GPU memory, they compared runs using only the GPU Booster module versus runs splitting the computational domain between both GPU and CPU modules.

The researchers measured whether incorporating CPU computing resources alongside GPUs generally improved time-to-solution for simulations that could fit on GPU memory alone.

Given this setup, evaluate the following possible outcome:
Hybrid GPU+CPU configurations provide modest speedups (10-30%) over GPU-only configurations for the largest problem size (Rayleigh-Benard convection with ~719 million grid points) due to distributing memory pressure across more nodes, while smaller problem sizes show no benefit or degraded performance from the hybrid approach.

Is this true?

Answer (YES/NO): NO